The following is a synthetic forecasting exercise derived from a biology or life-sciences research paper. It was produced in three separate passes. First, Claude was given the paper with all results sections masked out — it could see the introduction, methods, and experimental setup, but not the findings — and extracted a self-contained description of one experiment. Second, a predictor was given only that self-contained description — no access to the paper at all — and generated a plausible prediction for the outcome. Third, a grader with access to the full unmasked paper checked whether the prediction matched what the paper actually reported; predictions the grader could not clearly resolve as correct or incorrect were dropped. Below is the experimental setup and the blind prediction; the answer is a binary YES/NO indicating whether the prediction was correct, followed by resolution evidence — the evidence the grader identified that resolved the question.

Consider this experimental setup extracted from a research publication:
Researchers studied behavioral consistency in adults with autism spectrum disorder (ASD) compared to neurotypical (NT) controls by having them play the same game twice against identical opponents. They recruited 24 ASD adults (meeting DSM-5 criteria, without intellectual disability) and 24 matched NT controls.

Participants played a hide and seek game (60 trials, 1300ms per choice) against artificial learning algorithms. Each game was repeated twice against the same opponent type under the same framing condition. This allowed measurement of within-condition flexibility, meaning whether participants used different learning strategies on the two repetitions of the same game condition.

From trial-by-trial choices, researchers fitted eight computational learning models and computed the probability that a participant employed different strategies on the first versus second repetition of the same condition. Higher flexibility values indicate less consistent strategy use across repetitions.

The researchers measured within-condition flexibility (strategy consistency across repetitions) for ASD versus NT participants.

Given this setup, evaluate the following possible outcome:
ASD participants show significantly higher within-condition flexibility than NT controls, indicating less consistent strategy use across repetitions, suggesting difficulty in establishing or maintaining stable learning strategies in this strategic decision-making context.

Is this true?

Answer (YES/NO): NO